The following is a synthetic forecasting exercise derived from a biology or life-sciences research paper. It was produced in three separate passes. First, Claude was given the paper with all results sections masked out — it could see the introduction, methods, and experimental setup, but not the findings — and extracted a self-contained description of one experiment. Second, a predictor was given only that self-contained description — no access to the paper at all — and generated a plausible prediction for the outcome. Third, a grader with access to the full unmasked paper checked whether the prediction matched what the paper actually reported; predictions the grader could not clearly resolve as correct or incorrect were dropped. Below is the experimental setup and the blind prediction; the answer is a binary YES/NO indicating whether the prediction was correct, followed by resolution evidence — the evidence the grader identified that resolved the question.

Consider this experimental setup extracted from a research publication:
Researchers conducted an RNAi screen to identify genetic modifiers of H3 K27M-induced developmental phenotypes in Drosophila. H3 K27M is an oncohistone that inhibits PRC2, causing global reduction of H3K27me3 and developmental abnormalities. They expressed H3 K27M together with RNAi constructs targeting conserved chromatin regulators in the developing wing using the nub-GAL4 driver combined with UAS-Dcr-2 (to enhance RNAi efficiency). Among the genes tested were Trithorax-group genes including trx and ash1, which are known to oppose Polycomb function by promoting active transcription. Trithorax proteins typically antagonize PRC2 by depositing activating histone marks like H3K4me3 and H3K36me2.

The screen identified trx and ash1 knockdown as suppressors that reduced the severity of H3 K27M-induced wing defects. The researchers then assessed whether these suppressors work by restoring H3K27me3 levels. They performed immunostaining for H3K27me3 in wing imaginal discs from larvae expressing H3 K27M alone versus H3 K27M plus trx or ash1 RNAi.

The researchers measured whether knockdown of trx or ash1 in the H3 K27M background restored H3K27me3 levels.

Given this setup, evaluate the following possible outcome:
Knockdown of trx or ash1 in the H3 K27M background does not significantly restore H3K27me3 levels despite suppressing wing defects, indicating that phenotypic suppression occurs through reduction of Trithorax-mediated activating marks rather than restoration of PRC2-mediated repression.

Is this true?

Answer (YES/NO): YES